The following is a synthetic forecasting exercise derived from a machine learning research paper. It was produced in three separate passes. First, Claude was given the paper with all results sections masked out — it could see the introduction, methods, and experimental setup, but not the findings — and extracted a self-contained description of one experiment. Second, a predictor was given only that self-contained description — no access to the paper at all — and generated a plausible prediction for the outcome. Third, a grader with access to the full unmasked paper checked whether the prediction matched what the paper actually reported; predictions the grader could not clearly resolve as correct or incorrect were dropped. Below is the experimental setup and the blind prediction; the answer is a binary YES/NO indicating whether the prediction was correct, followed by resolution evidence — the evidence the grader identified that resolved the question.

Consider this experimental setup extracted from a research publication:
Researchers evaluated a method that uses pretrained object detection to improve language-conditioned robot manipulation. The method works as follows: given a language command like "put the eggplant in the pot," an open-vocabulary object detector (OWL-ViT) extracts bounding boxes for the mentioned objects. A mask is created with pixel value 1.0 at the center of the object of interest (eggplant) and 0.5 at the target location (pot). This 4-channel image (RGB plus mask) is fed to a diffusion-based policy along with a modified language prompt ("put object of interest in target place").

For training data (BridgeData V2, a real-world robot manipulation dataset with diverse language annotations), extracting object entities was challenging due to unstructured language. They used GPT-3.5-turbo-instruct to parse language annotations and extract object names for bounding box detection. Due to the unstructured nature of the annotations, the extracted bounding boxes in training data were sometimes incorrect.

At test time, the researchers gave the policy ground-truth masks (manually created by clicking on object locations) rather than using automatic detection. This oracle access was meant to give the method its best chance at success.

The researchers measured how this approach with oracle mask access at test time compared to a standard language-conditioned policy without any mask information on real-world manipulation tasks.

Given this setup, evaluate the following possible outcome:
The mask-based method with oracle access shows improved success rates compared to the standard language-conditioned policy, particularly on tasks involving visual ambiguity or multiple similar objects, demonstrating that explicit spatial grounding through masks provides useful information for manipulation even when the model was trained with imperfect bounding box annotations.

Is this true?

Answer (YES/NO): NO